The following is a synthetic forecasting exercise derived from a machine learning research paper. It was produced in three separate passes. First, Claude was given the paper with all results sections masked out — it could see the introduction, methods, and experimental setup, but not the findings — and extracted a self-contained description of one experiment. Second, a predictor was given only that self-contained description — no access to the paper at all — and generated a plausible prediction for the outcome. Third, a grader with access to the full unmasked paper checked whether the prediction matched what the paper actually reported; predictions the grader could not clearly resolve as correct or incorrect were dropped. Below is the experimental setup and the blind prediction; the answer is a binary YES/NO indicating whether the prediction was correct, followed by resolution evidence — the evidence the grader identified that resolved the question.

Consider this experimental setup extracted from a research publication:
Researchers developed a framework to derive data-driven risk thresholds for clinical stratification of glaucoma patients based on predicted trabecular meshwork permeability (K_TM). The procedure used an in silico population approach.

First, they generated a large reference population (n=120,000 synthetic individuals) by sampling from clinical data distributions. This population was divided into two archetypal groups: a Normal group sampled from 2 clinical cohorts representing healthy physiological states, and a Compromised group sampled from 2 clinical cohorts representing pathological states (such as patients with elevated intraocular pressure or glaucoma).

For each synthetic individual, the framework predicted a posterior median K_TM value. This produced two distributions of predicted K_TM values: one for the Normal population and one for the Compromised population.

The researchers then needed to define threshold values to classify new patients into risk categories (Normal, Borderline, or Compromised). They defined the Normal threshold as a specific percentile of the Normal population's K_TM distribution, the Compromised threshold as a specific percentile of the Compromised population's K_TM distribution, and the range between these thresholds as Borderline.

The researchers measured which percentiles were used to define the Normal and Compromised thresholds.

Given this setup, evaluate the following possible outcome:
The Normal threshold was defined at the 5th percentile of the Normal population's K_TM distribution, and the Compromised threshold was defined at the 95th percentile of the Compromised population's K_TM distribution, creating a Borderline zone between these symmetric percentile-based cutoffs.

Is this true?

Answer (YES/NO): NO